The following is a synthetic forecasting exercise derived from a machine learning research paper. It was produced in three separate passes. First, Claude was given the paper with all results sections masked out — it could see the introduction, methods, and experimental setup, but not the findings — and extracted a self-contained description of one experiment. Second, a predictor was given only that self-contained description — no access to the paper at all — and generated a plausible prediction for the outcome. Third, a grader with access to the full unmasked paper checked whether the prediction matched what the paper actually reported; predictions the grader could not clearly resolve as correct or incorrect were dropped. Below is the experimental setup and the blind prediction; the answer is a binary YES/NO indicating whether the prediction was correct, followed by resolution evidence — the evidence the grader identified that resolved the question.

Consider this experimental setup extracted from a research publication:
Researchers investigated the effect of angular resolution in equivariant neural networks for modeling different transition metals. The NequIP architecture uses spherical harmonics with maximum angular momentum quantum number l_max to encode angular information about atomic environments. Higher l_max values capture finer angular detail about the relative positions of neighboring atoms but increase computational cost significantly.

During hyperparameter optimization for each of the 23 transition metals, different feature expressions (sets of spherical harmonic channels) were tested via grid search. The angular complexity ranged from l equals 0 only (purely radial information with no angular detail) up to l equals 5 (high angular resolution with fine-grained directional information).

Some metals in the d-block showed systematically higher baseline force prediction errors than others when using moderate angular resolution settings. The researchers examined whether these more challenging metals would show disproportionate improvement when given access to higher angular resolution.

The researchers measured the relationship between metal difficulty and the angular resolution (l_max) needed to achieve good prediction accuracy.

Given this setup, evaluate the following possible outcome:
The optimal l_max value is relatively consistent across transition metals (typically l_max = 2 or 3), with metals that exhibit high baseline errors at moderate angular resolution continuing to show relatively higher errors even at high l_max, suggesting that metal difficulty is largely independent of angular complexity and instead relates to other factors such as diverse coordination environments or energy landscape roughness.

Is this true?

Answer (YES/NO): NO